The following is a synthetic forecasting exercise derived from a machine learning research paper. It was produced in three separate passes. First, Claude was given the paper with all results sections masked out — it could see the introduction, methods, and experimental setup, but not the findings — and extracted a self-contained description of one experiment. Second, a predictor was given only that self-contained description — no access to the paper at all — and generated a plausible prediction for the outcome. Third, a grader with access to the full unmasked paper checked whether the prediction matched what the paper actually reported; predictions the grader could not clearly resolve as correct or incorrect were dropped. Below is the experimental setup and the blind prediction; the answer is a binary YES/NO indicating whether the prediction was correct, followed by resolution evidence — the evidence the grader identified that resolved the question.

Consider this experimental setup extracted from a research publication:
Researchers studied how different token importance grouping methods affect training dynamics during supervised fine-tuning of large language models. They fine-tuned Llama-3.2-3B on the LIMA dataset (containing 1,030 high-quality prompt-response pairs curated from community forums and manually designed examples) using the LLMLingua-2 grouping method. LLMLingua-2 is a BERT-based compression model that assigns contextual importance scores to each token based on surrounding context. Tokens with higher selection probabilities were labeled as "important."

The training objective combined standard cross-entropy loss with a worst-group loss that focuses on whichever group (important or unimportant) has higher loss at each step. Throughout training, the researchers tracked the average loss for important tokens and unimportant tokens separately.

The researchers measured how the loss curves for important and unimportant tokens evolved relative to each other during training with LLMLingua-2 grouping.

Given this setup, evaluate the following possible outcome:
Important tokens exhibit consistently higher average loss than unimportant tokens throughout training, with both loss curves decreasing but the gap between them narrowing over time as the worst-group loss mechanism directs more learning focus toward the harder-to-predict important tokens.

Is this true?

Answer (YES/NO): NO